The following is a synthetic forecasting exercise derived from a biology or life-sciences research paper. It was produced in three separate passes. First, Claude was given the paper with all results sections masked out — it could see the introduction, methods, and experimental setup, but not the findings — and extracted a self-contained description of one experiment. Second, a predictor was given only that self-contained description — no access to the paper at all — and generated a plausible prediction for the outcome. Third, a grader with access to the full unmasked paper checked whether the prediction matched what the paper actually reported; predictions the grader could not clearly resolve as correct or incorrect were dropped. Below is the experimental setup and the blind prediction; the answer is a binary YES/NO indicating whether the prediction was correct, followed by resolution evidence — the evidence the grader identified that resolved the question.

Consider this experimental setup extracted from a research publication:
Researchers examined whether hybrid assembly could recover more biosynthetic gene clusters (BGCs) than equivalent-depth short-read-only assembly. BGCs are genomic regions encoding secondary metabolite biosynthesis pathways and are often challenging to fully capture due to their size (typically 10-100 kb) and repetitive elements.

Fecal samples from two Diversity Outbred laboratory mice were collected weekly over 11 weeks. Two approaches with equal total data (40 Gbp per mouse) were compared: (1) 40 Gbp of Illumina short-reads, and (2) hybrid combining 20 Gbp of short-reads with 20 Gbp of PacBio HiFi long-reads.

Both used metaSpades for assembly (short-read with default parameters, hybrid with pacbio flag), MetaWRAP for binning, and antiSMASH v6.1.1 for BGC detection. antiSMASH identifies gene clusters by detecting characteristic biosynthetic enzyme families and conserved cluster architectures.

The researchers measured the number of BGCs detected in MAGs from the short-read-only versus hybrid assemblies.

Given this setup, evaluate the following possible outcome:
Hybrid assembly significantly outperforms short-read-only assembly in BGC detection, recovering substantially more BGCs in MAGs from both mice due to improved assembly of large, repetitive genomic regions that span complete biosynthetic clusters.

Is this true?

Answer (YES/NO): NO